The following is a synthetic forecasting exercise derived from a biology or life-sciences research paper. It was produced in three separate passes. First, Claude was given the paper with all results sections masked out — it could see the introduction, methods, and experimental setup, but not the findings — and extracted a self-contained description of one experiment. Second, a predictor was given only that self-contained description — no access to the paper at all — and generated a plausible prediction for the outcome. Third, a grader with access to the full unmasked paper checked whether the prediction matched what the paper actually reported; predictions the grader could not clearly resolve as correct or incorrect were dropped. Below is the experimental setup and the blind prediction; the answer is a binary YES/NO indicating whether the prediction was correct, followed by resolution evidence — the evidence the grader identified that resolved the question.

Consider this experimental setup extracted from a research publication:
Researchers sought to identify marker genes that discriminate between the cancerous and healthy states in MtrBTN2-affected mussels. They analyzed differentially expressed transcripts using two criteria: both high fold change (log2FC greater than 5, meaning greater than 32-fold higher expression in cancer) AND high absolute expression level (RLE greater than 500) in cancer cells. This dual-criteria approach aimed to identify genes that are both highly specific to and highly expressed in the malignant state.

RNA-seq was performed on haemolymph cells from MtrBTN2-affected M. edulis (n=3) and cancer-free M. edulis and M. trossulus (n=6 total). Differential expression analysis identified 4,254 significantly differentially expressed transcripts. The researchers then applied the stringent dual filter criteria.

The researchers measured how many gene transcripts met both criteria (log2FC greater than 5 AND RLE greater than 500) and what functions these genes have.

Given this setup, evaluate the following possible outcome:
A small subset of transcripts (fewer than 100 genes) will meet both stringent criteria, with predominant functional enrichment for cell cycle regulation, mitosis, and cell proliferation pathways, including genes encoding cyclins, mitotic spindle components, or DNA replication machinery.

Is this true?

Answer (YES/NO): NO